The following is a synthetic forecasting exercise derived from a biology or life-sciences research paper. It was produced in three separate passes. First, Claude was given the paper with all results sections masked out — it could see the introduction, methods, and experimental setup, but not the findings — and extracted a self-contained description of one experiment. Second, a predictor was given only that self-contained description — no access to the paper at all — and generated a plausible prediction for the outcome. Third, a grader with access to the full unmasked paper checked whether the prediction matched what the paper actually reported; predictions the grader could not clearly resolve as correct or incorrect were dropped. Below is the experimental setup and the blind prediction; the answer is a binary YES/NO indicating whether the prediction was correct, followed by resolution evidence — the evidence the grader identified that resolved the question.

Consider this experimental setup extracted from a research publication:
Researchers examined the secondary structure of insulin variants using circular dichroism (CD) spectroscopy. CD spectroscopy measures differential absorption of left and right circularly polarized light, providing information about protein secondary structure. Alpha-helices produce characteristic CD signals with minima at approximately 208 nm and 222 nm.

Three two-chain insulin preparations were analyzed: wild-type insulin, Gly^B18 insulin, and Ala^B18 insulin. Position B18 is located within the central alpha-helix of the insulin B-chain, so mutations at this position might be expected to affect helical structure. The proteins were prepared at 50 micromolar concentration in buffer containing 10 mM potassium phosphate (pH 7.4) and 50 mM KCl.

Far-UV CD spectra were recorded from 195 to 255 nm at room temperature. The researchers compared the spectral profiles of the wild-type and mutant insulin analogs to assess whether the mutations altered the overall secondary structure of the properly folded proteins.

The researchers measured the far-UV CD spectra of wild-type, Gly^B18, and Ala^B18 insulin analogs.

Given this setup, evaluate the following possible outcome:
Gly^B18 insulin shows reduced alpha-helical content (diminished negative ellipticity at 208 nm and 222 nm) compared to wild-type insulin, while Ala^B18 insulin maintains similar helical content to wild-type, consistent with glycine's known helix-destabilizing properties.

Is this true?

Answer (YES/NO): YES